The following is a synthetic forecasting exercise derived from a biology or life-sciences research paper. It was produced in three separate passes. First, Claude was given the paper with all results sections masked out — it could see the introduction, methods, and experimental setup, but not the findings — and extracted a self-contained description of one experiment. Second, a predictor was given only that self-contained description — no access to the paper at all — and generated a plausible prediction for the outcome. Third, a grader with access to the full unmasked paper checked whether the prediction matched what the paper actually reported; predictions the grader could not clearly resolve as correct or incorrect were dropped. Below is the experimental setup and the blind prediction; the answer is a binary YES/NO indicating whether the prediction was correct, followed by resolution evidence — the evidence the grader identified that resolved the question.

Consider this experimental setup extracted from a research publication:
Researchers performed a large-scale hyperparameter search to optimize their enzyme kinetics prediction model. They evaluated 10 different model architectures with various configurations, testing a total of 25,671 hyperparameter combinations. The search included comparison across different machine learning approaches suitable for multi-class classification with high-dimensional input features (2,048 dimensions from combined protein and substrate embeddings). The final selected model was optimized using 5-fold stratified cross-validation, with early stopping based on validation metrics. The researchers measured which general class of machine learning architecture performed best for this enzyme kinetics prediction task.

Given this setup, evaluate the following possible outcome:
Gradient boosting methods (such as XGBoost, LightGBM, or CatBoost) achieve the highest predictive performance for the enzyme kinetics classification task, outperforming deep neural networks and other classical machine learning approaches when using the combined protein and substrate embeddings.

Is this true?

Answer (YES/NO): YES